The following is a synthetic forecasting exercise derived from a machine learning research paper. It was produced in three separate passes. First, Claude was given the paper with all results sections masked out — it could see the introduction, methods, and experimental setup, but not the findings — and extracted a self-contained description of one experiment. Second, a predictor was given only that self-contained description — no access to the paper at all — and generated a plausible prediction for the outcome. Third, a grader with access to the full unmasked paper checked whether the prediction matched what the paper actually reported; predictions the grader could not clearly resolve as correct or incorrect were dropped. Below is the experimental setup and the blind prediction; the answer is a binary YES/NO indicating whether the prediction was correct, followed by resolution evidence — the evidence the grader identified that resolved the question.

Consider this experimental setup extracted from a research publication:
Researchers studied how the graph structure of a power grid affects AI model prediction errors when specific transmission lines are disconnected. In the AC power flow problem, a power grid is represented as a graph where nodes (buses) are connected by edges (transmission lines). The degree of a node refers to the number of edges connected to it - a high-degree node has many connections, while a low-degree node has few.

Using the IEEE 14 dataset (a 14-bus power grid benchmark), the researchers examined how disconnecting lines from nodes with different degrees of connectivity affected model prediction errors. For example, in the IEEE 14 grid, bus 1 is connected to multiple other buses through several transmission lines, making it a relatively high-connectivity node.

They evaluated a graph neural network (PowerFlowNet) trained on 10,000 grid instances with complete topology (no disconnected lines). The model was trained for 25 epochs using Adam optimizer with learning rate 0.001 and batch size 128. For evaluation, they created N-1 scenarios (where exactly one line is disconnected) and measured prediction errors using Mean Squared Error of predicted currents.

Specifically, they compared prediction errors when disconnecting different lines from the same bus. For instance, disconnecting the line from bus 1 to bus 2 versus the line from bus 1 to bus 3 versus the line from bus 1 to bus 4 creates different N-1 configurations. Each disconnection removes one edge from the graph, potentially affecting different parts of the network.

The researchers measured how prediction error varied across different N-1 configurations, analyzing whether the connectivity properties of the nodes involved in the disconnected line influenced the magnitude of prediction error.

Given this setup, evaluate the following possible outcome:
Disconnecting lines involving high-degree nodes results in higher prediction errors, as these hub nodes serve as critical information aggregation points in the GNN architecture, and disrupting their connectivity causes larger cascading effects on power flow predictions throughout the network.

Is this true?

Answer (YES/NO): YES